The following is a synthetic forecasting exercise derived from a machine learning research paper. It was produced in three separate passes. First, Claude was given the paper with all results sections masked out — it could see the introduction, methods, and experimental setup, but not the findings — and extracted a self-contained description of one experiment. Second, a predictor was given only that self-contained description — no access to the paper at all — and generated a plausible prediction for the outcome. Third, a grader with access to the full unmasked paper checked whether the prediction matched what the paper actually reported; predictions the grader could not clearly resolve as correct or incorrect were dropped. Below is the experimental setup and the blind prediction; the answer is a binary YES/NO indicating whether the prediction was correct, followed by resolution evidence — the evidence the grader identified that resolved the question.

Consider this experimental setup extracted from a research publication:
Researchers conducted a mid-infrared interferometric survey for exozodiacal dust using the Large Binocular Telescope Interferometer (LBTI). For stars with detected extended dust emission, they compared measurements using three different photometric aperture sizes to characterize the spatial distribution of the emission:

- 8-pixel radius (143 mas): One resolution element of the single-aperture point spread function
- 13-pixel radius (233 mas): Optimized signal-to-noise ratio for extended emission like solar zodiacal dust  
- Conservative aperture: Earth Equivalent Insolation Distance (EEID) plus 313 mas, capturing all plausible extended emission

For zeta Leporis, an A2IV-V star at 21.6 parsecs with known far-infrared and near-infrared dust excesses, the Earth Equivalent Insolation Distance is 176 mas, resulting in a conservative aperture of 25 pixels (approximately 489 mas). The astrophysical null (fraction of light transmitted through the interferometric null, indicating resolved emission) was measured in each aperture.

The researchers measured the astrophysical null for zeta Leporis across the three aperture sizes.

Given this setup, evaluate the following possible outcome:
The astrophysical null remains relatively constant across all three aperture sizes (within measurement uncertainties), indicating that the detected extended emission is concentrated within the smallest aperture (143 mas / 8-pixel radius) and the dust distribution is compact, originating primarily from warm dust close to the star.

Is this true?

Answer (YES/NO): NO